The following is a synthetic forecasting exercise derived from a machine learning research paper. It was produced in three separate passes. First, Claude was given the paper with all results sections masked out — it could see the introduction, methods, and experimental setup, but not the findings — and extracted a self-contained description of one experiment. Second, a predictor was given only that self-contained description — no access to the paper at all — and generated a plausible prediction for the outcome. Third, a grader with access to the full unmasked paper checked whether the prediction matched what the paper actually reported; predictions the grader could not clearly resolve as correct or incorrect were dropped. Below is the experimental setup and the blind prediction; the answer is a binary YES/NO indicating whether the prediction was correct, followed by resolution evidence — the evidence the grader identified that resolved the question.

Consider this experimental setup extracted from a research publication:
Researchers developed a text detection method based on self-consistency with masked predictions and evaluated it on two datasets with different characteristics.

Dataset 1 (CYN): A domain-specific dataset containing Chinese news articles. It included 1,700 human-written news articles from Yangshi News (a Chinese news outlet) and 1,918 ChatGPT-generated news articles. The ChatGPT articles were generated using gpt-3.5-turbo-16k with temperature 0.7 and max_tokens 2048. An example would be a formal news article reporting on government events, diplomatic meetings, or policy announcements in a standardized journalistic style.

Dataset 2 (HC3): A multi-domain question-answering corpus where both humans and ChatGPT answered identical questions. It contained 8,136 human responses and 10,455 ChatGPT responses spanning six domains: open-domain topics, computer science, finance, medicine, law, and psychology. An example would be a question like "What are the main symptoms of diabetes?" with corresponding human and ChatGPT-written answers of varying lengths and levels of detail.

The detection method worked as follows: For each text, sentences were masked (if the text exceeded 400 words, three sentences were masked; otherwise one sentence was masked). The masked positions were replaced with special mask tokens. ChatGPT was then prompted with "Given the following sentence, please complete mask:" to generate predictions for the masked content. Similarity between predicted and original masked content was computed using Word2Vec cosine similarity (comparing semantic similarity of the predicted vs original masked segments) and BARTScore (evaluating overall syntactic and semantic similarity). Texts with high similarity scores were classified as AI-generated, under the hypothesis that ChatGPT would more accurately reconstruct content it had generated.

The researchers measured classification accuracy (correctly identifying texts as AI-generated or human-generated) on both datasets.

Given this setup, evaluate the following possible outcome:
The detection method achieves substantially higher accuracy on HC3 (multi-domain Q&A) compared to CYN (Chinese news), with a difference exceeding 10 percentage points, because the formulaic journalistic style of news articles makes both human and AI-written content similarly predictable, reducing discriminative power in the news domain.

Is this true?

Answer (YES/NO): NO